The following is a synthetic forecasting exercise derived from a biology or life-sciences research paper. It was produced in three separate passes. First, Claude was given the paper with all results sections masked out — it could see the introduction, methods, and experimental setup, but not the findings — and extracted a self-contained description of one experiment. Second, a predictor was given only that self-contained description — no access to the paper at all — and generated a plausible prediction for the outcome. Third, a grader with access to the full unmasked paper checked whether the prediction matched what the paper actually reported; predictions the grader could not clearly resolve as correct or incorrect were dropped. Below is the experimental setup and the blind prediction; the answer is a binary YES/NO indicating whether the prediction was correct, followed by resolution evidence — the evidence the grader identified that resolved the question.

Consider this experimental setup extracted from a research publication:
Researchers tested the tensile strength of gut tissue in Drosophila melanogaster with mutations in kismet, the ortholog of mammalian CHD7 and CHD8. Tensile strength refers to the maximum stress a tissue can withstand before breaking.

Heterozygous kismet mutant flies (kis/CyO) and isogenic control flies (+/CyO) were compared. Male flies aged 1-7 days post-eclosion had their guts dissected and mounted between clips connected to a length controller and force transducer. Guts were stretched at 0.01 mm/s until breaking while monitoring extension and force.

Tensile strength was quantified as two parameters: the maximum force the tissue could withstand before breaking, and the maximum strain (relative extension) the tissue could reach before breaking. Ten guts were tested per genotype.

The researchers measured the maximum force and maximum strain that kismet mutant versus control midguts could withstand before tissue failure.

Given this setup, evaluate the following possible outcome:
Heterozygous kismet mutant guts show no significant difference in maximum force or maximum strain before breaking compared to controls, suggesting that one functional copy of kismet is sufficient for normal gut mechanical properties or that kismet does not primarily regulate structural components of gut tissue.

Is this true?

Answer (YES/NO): NO